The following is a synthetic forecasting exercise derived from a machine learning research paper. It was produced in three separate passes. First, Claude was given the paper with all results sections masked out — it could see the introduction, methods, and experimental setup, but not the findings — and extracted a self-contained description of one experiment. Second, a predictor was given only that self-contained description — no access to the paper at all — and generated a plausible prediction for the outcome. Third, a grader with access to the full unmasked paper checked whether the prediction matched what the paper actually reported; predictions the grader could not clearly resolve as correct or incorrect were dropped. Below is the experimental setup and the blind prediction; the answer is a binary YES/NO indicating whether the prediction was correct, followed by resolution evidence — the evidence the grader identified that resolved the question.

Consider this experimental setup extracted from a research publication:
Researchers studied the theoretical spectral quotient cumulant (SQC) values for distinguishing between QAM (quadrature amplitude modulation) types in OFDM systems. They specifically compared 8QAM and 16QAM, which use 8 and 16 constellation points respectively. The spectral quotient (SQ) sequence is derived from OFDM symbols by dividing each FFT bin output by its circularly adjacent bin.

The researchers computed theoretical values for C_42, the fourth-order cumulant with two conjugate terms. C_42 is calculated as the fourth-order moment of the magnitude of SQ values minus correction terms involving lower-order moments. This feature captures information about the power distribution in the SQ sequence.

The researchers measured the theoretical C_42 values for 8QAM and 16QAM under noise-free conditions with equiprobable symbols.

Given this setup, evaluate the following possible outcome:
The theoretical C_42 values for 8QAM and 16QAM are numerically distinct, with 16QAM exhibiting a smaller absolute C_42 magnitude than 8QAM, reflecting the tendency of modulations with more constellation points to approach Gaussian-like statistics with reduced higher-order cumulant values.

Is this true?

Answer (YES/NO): NO